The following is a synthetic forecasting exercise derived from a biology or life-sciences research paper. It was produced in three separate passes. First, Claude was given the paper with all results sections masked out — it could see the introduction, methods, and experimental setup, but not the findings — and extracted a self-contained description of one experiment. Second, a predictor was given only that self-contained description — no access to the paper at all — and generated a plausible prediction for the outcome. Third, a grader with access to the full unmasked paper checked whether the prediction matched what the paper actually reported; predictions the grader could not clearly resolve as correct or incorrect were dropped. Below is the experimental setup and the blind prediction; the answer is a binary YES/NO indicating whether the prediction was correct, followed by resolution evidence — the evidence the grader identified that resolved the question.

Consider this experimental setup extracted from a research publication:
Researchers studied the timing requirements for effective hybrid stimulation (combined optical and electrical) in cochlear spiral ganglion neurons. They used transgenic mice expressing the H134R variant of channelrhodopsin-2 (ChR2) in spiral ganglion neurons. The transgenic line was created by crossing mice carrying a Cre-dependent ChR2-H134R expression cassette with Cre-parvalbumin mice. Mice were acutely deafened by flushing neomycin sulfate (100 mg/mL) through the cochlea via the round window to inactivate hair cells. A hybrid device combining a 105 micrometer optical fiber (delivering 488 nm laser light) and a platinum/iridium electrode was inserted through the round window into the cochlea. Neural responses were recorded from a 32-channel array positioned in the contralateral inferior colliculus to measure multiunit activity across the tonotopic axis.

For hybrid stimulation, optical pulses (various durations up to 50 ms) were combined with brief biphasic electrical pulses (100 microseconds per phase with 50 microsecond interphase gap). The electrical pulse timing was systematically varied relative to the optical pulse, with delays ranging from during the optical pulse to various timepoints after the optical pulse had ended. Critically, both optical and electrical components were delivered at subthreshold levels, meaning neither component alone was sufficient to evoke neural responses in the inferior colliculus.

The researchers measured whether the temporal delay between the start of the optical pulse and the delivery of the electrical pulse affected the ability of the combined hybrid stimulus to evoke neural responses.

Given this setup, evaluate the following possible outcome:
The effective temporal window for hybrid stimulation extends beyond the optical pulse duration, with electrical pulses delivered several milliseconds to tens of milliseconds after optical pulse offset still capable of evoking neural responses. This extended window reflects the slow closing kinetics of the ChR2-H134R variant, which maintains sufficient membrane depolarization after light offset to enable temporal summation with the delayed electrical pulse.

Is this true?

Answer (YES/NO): YES